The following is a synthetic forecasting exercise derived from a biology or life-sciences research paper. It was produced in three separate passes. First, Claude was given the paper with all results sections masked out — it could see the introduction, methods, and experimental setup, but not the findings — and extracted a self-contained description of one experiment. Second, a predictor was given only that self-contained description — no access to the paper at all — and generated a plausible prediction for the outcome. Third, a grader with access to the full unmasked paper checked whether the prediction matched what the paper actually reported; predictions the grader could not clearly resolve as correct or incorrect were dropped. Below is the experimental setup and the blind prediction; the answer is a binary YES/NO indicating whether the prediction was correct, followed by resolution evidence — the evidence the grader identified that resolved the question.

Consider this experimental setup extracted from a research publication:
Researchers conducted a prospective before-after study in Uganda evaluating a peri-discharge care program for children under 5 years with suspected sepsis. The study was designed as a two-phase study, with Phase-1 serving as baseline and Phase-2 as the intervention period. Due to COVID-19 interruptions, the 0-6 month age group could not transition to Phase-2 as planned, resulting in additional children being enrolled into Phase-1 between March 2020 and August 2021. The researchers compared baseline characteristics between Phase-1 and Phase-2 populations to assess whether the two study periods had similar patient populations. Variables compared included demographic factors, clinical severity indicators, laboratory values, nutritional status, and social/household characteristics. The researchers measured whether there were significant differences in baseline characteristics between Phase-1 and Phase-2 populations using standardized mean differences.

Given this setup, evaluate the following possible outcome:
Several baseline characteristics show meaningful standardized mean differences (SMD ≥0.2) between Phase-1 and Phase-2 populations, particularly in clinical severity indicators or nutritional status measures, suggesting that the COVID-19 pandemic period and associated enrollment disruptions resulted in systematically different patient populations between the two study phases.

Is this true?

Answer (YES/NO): NO